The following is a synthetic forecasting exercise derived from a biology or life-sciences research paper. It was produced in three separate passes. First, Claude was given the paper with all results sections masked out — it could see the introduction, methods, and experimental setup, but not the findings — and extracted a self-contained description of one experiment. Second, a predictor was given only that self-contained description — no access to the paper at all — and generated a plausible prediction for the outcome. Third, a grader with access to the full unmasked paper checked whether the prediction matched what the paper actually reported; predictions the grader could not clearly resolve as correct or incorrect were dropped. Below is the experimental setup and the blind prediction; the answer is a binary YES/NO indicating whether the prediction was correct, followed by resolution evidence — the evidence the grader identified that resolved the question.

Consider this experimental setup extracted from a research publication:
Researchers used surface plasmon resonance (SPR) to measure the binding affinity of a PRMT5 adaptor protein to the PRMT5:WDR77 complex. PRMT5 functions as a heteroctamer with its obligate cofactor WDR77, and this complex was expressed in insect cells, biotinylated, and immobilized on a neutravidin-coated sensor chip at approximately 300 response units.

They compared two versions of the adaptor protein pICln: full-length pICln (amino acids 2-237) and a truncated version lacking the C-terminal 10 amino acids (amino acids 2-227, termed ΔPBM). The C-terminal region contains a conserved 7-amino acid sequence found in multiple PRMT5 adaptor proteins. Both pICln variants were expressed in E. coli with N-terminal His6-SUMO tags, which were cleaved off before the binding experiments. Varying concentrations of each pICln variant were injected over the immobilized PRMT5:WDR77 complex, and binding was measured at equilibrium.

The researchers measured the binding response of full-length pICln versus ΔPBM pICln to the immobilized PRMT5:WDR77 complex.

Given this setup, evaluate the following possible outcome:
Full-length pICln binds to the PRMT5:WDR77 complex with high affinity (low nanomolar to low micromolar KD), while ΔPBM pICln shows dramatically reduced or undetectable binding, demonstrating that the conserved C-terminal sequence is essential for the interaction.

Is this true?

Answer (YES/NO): YES